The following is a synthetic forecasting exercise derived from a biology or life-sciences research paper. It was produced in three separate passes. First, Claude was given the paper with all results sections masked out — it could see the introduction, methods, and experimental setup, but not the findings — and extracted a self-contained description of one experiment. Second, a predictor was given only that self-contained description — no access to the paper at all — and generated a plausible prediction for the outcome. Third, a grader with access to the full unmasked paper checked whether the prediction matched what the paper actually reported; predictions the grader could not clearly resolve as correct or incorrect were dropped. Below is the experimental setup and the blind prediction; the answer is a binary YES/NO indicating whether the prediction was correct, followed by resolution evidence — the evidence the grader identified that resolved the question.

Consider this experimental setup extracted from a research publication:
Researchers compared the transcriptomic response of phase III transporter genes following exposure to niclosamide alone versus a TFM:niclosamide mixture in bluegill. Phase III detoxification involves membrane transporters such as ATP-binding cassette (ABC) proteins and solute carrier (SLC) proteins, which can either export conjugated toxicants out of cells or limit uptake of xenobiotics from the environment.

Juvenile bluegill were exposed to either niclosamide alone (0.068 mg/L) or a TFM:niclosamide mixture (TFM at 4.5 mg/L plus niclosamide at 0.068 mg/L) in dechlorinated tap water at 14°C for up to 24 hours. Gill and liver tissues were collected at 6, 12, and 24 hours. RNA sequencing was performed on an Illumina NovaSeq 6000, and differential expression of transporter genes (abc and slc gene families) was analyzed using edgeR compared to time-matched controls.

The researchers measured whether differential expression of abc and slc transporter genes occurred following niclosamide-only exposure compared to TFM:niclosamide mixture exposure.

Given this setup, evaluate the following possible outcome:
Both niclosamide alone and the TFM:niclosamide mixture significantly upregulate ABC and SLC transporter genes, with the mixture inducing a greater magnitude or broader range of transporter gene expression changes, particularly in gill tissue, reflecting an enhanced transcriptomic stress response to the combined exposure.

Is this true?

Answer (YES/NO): NO